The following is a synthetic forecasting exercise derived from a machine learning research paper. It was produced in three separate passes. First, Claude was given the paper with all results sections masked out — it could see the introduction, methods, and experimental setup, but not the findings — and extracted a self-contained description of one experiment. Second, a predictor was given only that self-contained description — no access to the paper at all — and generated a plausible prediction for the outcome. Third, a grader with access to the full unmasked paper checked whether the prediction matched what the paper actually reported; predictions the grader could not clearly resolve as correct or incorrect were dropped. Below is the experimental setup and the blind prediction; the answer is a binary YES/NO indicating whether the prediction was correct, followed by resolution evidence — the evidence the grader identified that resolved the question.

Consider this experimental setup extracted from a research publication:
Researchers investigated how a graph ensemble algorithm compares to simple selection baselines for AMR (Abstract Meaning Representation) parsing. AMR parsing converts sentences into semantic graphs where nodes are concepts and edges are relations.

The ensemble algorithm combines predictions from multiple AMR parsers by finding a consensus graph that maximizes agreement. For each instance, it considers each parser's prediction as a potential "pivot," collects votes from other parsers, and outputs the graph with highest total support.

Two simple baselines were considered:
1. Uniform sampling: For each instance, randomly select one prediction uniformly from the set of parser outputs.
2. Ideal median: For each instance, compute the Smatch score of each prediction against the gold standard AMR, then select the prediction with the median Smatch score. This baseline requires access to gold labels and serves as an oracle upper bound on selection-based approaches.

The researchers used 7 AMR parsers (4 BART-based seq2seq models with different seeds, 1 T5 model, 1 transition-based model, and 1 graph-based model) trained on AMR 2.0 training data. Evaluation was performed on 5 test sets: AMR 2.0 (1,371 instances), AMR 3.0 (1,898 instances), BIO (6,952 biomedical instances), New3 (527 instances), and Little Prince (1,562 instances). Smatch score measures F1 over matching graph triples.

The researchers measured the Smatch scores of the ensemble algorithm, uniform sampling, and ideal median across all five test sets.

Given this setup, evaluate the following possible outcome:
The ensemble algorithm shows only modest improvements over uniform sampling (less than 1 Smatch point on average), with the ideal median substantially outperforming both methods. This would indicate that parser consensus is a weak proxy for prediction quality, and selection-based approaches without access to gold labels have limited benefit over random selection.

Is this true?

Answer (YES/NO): NO